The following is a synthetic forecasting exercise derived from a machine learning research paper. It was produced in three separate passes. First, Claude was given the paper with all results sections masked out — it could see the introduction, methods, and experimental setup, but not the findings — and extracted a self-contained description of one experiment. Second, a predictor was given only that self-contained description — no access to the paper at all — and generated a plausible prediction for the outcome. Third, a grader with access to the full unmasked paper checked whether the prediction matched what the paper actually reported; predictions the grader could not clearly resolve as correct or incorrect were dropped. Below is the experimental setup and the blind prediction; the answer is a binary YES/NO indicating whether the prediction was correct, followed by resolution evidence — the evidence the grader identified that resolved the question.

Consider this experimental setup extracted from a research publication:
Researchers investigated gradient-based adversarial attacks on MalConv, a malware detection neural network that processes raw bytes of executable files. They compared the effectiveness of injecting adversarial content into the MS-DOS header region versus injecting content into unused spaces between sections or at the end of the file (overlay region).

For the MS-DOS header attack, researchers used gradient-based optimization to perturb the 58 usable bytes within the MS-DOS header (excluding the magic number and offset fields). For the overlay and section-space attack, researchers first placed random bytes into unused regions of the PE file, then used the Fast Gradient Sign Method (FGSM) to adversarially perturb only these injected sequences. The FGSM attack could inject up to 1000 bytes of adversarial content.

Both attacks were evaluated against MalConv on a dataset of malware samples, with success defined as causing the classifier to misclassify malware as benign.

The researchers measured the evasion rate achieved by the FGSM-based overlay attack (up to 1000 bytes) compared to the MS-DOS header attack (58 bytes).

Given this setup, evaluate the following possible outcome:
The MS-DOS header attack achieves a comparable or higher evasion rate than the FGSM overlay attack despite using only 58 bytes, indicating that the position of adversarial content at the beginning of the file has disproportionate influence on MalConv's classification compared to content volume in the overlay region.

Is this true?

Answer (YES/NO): YES